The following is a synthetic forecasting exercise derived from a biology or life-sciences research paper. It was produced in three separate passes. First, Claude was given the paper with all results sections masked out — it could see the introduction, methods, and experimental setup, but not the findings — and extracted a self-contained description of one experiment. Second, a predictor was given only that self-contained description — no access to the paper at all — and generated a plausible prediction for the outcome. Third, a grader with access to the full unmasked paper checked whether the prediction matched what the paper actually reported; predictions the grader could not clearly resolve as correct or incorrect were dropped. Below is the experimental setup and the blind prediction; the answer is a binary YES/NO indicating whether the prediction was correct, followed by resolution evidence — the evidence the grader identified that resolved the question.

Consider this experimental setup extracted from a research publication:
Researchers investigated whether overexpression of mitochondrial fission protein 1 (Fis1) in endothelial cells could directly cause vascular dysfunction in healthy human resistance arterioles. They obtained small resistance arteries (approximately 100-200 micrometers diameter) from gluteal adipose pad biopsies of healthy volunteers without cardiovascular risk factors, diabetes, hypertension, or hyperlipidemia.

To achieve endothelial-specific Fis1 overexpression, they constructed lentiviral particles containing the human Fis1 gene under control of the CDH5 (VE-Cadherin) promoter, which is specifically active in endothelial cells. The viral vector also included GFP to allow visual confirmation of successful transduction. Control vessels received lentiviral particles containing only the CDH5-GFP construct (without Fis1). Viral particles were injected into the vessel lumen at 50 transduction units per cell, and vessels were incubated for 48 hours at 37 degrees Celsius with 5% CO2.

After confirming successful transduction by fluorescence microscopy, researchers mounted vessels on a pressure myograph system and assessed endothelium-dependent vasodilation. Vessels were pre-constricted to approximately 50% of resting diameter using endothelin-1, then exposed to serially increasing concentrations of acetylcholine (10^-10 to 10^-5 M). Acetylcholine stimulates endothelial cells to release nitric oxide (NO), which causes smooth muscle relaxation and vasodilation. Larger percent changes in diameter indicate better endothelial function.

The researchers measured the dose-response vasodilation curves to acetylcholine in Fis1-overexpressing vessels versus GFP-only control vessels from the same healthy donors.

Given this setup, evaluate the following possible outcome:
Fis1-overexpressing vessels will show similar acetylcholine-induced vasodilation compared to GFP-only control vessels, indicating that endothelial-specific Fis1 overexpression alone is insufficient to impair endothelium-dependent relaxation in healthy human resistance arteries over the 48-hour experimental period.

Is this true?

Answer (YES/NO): NO